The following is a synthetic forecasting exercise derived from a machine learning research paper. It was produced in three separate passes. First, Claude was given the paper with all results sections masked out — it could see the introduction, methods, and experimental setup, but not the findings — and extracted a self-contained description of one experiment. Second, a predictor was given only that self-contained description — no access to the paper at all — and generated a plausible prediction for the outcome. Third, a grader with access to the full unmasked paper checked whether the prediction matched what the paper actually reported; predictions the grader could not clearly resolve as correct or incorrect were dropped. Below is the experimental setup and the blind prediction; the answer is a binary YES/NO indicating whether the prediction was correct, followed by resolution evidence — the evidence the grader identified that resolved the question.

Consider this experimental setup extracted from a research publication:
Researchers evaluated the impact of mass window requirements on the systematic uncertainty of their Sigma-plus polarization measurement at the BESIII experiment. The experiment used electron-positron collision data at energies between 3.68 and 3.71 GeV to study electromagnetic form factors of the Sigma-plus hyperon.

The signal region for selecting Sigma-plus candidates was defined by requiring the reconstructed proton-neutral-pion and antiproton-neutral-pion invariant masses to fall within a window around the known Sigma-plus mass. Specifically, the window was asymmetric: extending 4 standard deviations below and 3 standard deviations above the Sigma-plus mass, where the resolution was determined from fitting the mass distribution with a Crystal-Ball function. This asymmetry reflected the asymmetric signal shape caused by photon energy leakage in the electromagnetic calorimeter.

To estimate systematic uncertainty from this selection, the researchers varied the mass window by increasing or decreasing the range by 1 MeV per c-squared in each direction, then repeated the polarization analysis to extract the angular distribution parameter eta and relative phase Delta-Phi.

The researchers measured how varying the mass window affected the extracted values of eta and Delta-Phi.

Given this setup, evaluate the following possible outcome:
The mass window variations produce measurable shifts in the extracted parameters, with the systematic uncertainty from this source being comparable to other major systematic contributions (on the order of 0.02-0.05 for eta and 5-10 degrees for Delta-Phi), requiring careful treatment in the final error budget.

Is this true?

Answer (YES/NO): NO